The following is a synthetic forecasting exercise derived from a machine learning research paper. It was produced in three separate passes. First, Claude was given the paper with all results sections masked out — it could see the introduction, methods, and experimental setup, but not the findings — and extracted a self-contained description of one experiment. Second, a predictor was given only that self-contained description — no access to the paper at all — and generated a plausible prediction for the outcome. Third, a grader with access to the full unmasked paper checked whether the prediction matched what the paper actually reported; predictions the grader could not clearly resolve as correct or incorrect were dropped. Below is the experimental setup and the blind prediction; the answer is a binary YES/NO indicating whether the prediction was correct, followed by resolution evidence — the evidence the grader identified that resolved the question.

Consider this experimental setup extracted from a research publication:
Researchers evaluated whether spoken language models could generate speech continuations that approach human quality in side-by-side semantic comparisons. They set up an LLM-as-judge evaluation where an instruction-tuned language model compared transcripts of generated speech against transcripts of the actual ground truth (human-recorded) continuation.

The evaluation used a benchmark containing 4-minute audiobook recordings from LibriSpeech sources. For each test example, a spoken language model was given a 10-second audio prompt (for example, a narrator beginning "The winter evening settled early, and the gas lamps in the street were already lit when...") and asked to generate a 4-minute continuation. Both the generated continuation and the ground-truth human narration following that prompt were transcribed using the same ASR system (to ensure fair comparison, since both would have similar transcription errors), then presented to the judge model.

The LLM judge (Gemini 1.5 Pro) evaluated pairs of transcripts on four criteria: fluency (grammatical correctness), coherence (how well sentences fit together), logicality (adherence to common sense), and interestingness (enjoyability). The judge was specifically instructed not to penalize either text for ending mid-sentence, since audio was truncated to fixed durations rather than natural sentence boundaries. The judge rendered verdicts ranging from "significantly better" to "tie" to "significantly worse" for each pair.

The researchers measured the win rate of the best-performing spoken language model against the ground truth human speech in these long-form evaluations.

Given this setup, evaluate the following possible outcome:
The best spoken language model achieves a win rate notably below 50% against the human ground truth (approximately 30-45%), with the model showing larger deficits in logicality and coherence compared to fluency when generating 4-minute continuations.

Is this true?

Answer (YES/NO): NO